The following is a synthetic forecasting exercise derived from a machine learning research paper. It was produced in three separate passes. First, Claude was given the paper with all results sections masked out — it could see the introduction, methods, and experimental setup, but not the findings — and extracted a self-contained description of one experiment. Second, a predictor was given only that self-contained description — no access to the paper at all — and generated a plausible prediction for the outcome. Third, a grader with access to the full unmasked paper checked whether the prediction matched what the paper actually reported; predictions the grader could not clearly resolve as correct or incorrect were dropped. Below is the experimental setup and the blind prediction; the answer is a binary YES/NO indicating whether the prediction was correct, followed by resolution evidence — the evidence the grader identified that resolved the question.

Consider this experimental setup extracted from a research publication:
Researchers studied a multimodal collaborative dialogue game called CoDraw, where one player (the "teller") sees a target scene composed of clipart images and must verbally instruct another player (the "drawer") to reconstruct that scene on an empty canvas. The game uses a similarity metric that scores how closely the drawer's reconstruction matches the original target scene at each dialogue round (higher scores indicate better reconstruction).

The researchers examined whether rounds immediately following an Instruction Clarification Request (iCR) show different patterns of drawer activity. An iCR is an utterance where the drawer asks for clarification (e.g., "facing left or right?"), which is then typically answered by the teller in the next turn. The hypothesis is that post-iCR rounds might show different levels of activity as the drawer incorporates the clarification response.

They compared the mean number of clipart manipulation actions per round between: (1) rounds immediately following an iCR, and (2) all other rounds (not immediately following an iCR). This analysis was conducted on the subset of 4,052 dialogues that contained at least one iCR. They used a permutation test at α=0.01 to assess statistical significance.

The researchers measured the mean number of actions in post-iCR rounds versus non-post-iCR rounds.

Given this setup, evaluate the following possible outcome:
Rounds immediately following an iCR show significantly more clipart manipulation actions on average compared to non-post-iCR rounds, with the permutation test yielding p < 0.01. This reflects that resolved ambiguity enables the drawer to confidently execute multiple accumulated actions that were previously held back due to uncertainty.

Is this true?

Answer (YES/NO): YES